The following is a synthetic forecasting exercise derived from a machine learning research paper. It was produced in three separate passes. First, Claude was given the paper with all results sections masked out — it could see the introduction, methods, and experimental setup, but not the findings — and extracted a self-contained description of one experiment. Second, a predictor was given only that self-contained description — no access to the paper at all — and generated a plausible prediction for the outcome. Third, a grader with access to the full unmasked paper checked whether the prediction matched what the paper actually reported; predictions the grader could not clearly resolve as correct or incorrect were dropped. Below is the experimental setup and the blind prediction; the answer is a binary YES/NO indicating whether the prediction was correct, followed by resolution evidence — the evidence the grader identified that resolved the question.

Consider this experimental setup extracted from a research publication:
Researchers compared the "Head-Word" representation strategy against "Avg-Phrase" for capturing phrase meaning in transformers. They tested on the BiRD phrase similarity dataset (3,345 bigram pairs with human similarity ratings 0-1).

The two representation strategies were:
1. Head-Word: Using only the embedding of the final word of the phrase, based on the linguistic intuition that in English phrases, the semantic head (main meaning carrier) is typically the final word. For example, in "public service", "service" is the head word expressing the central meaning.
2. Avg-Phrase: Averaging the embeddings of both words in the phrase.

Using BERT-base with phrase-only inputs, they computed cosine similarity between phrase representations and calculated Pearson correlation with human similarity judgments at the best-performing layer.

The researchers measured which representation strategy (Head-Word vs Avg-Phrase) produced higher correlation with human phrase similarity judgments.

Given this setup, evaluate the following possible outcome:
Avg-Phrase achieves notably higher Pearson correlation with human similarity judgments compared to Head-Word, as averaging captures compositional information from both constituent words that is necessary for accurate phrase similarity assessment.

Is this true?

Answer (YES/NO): YES